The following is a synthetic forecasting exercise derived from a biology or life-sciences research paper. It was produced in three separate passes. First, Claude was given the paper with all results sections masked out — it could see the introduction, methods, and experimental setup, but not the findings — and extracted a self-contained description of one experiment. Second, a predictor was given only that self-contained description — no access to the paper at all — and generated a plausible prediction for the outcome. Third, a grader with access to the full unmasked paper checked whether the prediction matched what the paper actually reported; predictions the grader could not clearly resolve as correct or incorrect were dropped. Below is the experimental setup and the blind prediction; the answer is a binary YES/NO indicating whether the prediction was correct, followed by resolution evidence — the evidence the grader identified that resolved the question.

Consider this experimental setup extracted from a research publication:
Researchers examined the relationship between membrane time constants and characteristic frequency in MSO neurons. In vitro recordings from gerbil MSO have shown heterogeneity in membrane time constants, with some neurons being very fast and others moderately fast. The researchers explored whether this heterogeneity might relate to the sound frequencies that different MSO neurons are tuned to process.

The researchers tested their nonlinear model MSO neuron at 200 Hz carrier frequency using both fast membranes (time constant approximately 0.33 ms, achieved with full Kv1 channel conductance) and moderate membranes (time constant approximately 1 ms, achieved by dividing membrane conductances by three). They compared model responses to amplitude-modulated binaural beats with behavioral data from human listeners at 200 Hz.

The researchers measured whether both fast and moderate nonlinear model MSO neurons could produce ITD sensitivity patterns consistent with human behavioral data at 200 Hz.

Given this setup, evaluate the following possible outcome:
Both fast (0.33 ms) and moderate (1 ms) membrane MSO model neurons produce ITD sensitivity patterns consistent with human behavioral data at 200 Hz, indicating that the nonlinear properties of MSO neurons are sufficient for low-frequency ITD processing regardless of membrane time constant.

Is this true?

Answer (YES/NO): YES